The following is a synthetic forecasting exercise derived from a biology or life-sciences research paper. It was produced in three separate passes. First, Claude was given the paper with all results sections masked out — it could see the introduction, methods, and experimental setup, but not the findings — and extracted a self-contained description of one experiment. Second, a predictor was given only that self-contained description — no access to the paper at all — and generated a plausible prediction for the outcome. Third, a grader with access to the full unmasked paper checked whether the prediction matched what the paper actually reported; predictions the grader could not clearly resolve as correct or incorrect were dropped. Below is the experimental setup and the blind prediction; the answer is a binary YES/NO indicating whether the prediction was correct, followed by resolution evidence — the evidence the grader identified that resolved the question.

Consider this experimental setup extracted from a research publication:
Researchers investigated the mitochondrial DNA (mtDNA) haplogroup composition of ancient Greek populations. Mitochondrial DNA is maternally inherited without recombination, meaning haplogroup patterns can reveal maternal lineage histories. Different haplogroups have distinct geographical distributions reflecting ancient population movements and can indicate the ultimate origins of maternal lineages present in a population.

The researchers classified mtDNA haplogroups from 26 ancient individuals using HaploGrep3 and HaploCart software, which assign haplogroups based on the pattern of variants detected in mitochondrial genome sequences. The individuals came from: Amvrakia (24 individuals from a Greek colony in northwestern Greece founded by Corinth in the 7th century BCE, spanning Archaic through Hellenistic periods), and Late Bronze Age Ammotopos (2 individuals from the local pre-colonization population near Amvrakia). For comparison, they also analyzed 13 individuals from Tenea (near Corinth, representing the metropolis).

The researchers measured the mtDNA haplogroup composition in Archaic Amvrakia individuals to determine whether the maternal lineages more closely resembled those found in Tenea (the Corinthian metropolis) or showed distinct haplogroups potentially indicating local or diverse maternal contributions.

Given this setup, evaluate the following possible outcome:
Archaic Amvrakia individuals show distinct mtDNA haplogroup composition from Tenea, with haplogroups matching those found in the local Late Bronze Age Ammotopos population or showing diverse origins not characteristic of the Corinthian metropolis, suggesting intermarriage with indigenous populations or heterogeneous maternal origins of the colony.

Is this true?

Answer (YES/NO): NO